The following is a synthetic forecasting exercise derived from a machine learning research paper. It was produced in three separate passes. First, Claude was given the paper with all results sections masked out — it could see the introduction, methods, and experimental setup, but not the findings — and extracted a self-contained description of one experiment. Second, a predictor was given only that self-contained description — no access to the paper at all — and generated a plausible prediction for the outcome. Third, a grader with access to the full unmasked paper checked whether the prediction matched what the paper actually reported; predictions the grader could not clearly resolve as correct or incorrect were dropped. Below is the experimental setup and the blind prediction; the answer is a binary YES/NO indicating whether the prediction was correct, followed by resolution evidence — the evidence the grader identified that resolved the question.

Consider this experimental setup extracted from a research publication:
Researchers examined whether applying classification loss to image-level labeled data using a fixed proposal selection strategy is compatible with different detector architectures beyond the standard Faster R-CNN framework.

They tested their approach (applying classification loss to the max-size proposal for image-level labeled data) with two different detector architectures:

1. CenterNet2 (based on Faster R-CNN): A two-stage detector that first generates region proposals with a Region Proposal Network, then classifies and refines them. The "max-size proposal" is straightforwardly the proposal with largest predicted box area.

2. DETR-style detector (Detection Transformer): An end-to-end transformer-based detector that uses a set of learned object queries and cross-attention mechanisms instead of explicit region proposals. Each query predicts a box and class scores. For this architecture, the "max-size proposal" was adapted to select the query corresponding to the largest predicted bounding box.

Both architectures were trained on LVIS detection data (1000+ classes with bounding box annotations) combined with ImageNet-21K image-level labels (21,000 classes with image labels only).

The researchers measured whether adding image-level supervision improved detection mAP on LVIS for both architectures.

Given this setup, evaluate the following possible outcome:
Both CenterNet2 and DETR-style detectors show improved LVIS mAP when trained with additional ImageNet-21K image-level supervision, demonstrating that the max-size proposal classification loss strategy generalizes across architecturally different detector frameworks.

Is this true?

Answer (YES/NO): YES